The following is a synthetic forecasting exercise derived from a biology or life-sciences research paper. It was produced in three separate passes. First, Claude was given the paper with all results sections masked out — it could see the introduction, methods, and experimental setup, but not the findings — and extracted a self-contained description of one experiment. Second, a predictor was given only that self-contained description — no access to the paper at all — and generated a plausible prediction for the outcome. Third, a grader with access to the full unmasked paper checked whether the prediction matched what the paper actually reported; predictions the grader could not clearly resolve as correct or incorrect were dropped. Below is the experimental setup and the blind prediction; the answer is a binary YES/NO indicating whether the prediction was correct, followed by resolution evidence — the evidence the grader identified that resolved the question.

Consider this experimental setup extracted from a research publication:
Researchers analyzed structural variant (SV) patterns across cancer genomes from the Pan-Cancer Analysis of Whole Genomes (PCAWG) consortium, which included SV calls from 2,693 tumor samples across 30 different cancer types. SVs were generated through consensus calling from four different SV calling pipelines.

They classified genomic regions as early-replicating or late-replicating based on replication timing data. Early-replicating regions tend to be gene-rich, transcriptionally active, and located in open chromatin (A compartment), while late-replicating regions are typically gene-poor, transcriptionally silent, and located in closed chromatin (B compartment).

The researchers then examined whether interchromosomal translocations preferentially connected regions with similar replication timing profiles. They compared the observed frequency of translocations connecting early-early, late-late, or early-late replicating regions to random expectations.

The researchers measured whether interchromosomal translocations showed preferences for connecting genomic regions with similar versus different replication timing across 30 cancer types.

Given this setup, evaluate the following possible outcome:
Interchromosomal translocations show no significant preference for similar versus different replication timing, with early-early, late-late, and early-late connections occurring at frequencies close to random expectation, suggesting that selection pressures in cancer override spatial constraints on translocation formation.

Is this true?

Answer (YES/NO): NO